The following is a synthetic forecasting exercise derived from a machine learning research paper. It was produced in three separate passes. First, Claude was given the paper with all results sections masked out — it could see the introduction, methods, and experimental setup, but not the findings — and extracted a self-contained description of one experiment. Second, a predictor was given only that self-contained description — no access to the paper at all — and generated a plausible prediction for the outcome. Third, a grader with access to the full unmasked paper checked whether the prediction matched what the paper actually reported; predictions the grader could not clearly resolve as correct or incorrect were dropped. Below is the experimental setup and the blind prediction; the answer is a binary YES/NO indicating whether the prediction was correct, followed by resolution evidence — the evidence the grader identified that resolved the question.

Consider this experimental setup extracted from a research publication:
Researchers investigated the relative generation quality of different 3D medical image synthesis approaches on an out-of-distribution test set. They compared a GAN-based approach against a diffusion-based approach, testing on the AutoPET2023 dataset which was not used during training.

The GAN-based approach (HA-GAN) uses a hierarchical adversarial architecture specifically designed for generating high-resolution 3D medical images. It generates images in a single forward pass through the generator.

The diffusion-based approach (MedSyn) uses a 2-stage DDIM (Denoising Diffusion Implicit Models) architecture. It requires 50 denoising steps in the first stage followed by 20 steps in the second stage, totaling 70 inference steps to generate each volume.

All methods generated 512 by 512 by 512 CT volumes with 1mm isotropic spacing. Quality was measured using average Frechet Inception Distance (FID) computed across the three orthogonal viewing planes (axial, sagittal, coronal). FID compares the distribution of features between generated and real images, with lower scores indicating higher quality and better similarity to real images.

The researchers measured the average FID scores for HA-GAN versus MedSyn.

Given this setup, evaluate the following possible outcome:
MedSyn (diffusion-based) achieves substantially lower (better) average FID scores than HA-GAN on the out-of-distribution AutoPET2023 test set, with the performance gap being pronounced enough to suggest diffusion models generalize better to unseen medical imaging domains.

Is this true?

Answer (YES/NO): NO